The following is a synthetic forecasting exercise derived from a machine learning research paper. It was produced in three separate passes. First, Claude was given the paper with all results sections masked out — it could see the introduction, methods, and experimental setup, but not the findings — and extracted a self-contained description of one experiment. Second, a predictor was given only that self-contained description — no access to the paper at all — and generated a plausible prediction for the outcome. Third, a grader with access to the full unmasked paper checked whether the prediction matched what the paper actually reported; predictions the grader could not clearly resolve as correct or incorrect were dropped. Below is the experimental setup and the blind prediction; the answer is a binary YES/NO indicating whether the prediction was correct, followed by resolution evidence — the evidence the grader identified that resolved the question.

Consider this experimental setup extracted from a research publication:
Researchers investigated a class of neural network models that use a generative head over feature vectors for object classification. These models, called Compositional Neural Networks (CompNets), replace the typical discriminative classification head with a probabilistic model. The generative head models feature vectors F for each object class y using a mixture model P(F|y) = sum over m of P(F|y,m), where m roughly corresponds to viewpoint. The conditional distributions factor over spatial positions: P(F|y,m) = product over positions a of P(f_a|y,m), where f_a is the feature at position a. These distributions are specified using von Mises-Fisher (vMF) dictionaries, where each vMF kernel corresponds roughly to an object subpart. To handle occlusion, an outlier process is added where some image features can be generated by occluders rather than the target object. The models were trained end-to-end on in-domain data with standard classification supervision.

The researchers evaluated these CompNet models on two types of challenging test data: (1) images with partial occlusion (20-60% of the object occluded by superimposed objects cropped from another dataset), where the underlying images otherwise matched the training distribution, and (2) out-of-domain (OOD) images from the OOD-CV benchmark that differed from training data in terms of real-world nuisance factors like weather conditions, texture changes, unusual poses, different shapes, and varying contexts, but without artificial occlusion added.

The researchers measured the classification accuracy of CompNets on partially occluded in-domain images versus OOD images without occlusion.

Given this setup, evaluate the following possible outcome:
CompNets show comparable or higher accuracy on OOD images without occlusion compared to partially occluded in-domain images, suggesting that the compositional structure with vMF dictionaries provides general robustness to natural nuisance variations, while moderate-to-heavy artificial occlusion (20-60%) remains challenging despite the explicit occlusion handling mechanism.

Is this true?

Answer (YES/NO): NO